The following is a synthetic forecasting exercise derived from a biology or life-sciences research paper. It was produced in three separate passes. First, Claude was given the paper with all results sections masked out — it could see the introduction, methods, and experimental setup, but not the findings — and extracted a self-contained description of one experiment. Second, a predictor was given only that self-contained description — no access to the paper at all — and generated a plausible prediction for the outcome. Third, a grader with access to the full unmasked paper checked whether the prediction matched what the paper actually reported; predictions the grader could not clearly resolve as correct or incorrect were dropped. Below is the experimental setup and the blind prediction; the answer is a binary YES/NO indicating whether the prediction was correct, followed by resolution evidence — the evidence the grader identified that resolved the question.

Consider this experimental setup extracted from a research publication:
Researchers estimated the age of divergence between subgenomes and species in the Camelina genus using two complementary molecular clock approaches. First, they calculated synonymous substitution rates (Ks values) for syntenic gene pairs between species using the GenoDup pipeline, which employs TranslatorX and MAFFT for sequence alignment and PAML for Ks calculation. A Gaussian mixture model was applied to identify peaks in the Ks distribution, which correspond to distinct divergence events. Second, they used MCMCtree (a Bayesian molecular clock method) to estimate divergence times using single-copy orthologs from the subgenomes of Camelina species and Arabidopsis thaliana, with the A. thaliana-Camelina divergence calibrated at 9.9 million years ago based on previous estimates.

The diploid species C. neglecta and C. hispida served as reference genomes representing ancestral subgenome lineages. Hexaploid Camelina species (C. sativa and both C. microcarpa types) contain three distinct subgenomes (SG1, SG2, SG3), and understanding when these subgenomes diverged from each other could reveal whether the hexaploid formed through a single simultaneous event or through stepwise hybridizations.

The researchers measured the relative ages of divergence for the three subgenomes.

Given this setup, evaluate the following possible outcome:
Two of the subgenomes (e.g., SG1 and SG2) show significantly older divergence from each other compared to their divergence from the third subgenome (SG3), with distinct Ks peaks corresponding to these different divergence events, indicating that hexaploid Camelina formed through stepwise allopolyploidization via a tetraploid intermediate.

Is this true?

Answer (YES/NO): YES